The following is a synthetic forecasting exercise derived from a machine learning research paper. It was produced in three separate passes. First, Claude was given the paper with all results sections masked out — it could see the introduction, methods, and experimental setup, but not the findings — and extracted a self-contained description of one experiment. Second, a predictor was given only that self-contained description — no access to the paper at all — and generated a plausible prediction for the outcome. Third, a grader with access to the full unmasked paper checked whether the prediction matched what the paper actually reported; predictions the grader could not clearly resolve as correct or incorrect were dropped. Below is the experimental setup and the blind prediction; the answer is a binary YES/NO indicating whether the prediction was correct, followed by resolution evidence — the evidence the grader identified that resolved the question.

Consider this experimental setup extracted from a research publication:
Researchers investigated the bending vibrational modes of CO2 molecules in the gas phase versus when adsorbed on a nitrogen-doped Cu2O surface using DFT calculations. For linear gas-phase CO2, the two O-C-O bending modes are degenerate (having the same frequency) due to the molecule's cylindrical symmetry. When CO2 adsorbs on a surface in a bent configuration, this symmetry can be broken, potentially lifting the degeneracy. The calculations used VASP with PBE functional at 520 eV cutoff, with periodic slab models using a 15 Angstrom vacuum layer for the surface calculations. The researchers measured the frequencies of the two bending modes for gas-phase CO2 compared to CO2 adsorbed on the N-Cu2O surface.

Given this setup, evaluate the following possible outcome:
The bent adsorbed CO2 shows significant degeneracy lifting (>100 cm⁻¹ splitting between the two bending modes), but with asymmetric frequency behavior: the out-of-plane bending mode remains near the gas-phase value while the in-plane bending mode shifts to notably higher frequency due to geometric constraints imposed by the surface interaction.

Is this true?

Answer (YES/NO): NO